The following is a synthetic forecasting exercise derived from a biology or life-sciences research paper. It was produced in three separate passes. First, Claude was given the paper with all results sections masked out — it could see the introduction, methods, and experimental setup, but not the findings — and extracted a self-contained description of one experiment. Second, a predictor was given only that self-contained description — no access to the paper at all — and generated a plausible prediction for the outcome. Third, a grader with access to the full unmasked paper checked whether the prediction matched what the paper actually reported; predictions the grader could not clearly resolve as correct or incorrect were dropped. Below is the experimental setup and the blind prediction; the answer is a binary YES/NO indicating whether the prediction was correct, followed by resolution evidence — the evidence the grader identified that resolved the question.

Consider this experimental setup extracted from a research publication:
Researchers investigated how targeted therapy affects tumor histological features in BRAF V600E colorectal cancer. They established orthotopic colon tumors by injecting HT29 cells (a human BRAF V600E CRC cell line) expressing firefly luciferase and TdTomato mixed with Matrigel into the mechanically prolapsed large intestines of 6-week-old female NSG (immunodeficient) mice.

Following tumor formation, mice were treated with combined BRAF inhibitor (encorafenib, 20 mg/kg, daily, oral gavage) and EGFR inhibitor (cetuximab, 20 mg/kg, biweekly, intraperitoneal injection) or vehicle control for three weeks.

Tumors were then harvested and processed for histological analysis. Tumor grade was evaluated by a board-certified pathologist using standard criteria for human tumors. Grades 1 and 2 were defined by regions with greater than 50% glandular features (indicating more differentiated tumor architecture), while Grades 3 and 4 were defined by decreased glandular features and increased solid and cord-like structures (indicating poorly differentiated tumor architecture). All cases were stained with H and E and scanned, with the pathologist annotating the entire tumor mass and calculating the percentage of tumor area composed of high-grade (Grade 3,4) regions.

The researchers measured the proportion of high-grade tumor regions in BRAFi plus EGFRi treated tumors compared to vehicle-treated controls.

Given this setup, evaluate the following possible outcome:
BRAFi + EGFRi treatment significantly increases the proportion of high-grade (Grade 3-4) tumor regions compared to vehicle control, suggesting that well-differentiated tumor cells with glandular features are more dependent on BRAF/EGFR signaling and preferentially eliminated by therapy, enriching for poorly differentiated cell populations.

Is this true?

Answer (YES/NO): NO